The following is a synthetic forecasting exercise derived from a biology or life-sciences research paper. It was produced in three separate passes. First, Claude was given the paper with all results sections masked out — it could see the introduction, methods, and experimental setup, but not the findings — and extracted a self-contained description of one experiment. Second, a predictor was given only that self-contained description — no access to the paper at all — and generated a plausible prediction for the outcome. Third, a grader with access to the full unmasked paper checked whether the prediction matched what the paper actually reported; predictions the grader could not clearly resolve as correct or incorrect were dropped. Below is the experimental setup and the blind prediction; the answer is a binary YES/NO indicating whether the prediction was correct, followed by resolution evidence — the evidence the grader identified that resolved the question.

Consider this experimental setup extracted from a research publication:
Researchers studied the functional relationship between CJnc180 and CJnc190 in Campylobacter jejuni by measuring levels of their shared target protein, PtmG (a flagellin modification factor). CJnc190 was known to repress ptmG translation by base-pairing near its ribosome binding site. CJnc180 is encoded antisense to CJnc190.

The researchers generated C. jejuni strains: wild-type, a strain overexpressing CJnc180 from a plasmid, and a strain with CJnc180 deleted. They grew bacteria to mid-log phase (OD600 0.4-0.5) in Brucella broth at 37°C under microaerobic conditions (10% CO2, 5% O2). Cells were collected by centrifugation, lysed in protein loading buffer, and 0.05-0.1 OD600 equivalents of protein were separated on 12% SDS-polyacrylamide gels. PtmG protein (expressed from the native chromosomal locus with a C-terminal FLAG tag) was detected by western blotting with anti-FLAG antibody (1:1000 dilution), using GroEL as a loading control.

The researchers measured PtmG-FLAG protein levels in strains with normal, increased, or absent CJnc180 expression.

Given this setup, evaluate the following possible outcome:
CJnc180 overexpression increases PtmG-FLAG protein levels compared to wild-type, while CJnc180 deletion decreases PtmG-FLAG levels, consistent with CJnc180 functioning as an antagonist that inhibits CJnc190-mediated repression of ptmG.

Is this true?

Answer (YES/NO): NO